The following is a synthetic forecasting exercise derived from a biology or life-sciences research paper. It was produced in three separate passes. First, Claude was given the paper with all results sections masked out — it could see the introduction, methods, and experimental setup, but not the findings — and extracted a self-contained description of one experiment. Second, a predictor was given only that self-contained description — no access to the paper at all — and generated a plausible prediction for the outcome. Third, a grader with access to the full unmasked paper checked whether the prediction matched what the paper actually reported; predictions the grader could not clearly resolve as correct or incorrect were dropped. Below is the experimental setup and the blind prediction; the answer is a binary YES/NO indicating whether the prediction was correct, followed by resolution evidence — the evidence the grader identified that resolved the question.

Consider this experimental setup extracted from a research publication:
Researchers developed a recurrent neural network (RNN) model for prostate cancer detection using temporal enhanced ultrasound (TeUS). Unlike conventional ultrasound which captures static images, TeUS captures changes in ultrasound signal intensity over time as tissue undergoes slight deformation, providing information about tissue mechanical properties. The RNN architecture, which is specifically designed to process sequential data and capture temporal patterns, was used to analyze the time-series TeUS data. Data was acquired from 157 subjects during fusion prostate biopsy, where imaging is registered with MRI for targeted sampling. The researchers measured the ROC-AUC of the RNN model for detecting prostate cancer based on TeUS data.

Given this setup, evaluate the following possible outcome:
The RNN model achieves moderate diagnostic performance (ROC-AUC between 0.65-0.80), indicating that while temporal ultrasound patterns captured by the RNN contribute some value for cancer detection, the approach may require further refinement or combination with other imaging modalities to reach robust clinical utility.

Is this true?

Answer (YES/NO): NO